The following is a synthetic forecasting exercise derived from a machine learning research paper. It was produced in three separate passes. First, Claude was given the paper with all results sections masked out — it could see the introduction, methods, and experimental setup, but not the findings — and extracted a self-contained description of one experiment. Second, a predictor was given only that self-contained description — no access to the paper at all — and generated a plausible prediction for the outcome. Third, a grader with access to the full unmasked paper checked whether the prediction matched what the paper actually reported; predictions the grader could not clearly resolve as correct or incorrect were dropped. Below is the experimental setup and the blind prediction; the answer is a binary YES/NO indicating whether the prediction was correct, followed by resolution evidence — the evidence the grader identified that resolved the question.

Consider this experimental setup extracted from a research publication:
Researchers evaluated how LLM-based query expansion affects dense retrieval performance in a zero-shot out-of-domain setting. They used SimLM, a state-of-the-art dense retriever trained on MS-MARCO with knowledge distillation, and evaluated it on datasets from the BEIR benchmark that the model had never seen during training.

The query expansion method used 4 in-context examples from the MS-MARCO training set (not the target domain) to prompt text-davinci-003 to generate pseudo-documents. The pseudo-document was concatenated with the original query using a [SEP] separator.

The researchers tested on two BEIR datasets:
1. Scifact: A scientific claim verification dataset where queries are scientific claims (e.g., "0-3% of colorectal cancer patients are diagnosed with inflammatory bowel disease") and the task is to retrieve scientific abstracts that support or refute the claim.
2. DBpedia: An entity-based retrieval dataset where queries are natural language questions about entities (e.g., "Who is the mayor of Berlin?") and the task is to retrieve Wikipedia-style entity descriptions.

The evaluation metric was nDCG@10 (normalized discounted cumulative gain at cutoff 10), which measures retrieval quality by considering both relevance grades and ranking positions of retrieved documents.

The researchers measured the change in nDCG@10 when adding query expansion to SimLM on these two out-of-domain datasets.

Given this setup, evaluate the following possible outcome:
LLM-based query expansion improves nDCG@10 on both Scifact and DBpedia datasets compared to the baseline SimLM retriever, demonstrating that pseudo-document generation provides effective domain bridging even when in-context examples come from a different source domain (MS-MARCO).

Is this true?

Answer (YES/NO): NO